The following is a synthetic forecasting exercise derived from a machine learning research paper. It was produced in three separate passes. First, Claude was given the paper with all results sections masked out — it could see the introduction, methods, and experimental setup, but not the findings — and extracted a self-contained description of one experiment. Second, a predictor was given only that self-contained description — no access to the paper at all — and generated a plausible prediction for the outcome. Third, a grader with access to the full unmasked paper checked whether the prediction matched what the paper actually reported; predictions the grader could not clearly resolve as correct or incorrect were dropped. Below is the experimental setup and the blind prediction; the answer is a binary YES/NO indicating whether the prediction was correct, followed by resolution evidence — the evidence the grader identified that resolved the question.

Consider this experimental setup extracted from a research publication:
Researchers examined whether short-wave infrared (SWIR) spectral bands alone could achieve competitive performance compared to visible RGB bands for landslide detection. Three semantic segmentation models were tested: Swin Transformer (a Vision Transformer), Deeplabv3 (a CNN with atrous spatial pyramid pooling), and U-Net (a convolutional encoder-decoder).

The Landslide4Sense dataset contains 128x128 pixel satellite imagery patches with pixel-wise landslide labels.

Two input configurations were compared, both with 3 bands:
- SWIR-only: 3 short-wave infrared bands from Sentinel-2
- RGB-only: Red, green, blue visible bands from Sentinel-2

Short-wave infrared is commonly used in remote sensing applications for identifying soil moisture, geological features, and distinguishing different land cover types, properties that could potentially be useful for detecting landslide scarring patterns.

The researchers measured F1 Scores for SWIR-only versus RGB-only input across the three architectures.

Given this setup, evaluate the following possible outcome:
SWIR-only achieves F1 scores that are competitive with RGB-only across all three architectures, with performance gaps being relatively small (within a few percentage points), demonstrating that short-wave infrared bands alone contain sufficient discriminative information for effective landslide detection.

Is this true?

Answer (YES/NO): NO